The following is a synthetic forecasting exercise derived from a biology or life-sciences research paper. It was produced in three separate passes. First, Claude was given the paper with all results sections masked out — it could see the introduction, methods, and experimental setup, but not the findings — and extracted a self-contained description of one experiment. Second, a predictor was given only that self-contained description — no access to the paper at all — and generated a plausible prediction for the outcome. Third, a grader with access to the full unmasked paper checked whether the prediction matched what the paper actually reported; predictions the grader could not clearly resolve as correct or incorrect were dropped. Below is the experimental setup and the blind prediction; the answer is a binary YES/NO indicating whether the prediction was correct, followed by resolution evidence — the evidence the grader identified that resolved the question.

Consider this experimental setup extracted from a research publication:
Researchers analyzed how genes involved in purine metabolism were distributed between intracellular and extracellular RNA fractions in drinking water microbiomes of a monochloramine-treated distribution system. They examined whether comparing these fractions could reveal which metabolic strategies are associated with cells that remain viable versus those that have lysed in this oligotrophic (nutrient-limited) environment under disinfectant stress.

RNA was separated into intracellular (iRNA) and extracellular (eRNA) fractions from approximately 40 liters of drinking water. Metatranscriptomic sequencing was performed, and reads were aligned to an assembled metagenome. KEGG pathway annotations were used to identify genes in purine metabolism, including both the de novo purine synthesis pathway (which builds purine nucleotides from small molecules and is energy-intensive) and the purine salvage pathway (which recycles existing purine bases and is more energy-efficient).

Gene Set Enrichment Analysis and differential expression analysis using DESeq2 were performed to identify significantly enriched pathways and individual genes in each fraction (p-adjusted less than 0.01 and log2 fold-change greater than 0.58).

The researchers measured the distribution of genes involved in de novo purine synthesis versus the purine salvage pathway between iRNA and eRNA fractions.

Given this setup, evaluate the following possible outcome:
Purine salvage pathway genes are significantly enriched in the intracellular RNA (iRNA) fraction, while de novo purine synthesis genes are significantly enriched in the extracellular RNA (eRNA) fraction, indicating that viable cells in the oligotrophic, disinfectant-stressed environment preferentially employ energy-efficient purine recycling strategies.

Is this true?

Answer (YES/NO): YES